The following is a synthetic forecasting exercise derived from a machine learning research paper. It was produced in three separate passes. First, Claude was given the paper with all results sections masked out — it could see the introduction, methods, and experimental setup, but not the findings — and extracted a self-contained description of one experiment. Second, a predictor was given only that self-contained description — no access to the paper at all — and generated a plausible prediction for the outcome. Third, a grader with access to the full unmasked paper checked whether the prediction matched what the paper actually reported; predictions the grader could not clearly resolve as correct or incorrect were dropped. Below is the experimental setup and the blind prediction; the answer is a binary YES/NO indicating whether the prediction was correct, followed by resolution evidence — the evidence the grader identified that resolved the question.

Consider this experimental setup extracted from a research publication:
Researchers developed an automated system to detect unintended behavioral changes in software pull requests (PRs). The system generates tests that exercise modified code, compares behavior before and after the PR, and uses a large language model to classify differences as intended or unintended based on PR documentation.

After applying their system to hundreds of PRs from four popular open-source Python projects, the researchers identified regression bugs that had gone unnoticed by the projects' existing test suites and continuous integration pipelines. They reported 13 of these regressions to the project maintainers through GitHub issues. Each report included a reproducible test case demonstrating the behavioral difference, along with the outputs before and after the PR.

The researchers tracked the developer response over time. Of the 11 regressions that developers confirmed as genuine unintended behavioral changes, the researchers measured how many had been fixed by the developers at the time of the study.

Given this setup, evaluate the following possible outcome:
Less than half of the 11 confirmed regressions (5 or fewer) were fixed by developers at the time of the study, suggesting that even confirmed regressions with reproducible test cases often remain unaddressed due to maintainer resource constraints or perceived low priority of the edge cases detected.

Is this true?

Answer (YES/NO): NO